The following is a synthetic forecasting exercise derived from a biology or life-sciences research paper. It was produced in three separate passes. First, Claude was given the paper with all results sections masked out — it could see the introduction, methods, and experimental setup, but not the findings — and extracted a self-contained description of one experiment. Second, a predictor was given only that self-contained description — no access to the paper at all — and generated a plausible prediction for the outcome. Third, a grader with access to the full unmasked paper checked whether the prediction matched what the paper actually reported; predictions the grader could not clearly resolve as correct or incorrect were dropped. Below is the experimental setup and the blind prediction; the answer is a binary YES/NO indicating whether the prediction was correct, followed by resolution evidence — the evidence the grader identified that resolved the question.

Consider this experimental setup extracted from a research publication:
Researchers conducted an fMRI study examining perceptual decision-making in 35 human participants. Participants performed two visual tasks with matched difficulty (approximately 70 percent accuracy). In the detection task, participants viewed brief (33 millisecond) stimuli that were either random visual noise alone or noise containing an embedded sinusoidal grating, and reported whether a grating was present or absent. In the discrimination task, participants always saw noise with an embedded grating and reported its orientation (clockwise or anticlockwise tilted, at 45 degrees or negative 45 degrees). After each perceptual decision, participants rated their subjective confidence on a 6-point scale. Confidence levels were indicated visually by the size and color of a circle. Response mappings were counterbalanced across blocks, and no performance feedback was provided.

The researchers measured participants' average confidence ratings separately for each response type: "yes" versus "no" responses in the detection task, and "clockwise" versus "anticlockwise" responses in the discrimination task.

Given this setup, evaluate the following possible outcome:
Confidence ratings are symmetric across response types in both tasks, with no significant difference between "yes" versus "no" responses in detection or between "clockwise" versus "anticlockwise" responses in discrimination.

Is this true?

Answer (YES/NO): NO